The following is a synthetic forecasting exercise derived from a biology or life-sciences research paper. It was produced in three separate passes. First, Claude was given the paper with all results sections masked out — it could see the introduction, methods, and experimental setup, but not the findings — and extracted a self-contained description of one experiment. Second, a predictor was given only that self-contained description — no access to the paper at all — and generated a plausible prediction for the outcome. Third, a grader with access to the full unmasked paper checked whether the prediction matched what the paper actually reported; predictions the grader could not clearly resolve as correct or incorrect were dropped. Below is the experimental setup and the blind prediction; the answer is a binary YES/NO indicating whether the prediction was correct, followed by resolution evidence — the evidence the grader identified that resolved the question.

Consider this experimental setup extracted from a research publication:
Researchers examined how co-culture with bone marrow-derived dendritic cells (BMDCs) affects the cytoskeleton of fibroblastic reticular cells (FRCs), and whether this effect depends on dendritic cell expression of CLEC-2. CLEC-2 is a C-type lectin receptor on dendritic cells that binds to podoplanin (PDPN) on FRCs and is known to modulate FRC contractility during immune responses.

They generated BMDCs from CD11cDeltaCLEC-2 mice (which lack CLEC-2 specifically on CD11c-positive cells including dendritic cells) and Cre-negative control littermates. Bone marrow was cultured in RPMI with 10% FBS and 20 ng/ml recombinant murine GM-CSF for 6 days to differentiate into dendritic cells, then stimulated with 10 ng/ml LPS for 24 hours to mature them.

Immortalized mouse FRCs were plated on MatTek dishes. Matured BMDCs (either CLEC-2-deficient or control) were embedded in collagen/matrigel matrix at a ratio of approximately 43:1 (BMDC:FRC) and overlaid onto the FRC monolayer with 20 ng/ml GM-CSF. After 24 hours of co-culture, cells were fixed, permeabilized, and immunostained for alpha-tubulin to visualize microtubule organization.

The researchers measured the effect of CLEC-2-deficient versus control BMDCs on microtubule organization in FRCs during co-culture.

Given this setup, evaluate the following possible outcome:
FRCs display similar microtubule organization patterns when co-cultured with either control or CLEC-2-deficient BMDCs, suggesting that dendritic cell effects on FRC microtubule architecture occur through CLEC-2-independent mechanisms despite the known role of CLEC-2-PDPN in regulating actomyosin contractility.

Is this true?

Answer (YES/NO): NO